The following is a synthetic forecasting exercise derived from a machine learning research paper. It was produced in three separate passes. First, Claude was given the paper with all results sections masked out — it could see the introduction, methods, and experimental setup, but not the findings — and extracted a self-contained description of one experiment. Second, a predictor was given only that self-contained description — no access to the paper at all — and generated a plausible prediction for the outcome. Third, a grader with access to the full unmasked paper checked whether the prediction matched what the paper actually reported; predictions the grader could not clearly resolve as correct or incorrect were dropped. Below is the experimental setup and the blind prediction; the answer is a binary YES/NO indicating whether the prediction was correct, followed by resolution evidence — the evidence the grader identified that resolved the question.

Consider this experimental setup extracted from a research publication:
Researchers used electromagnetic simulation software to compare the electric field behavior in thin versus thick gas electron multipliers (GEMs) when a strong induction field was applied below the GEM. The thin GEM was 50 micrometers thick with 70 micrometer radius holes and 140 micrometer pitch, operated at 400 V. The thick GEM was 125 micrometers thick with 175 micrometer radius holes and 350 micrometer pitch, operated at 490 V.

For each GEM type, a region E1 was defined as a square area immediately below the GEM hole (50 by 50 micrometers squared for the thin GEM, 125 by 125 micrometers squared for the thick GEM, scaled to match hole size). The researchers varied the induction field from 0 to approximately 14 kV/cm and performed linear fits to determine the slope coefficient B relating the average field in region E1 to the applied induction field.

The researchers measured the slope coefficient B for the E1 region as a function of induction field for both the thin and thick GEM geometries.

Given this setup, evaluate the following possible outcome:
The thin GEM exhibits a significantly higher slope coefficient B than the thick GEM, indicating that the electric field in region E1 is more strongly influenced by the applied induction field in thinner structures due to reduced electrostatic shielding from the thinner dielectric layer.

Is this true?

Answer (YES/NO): NO